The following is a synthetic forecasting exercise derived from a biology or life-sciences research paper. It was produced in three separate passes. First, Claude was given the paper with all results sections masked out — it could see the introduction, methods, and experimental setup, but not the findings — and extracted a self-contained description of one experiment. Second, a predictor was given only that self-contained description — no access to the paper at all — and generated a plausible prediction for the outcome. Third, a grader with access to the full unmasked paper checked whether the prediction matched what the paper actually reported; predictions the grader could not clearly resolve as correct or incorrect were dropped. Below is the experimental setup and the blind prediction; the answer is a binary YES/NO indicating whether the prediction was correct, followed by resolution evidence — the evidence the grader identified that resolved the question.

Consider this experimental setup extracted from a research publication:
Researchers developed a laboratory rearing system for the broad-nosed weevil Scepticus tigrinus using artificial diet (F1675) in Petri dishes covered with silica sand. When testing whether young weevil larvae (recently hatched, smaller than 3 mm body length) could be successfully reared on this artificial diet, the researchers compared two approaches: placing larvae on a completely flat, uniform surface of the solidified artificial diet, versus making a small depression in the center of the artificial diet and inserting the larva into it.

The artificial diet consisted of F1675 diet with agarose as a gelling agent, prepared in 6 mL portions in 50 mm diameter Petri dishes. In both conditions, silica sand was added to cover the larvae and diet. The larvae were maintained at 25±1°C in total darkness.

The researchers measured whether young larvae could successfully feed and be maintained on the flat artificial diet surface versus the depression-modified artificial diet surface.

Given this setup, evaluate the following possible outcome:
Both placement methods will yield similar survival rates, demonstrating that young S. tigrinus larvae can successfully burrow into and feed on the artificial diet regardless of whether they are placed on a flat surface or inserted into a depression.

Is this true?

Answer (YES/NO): NO